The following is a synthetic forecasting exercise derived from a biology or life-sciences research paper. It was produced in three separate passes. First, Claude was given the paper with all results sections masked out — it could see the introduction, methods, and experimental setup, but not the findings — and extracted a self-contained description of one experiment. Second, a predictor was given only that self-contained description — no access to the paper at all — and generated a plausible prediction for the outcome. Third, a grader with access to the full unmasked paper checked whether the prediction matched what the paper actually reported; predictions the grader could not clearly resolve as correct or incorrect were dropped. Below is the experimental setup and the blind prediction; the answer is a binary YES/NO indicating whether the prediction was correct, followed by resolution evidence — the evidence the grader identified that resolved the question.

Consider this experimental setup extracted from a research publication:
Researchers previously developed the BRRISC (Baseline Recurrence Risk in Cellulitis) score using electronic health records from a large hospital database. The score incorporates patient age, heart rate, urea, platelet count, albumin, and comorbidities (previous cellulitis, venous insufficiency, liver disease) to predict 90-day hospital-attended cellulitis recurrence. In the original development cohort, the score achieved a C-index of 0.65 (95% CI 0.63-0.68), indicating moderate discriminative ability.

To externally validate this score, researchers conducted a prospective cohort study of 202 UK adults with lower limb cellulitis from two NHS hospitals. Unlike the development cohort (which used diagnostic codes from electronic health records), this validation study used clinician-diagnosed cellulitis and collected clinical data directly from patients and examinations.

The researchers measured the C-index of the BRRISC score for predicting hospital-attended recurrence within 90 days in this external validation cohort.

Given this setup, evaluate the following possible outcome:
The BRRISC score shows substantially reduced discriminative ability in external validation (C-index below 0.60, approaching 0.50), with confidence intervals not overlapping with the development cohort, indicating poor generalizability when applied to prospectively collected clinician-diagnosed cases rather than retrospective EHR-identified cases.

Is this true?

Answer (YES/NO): NO